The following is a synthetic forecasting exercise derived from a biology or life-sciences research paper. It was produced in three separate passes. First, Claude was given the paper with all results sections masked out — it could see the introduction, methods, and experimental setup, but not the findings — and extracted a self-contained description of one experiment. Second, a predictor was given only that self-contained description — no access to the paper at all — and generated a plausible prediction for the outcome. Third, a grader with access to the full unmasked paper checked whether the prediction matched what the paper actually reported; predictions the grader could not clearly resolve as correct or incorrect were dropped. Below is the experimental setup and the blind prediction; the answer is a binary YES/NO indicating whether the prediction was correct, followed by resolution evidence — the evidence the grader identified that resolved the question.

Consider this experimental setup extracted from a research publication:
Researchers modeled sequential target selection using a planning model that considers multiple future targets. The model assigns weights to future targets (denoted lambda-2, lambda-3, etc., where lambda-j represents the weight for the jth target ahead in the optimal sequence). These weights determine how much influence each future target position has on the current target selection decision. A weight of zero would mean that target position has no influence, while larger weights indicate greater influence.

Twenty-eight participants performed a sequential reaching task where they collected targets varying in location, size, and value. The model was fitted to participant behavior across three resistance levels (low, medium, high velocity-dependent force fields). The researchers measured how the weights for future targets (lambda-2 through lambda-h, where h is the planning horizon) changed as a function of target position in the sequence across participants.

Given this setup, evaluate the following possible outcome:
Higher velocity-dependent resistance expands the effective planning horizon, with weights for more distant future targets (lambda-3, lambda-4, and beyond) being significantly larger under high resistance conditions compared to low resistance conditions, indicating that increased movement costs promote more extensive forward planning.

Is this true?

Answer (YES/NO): NO